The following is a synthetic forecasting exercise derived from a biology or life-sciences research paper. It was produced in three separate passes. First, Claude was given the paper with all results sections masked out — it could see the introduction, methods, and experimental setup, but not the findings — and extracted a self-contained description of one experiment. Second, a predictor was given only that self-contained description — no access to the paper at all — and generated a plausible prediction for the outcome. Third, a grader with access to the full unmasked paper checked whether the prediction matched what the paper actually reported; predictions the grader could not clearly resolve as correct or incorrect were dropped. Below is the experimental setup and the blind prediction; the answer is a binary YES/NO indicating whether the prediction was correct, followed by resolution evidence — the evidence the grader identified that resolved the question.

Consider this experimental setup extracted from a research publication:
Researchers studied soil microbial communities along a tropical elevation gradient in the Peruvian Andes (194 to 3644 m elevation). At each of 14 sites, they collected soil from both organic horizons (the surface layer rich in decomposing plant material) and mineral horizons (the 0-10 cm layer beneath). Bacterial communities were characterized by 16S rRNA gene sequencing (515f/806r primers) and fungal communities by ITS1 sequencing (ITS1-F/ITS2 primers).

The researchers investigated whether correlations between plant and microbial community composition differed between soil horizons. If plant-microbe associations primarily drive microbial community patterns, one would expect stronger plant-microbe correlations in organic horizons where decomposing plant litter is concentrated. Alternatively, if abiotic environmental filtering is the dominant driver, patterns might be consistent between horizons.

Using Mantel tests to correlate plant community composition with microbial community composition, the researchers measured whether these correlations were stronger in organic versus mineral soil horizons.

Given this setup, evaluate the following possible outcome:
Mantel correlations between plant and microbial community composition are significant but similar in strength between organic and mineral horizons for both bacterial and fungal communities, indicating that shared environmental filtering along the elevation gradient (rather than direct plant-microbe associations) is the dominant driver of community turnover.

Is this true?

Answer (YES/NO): NO